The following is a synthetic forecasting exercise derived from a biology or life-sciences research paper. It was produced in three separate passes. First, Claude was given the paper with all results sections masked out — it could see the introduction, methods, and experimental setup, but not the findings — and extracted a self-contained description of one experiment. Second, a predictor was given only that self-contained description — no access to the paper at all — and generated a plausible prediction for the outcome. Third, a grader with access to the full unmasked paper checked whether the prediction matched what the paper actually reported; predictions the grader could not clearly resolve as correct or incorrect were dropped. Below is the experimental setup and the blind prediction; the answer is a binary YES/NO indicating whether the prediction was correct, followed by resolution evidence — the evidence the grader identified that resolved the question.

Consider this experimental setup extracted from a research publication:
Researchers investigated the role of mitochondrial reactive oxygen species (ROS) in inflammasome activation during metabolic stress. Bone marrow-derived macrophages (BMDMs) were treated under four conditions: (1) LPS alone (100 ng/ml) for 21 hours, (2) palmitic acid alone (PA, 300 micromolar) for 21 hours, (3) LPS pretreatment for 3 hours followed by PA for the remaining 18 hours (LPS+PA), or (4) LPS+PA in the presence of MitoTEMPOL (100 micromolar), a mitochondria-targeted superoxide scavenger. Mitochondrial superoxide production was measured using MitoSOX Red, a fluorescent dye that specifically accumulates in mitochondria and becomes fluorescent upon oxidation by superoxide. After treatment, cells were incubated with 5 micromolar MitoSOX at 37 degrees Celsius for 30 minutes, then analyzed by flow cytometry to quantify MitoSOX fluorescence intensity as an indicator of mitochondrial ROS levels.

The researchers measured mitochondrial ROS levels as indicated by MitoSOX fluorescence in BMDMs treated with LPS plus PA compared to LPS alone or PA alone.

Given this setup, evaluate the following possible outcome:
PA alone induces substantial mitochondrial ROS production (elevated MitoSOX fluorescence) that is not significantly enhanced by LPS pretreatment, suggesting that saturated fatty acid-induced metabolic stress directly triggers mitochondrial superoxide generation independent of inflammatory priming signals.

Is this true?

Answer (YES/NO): NO